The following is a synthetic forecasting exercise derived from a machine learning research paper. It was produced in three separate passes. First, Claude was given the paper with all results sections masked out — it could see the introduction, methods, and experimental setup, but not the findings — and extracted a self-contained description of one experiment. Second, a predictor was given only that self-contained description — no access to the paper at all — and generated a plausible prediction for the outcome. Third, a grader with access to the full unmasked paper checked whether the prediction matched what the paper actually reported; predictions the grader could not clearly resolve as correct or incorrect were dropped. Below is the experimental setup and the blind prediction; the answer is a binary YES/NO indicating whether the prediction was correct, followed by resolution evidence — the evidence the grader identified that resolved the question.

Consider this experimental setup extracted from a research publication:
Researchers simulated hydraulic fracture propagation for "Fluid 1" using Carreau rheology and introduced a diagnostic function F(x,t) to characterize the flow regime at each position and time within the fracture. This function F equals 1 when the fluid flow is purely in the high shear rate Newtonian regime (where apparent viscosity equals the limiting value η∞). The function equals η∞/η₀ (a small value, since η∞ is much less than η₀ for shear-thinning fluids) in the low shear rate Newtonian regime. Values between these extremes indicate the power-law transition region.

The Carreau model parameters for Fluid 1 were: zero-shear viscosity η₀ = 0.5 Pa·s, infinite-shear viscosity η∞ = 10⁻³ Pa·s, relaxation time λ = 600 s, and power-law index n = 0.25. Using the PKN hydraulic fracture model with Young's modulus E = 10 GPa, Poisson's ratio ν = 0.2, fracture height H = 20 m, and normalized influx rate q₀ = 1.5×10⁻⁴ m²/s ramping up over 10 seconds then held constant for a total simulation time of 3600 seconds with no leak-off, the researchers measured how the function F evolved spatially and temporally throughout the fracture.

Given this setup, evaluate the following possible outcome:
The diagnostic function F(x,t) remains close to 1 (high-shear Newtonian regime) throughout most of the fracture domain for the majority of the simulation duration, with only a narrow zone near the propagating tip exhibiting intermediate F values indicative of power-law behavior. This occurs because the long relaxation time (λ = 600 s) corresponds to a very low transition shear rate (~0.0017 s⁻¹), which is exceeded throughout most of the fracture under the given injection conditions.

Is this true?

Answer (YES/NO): NO